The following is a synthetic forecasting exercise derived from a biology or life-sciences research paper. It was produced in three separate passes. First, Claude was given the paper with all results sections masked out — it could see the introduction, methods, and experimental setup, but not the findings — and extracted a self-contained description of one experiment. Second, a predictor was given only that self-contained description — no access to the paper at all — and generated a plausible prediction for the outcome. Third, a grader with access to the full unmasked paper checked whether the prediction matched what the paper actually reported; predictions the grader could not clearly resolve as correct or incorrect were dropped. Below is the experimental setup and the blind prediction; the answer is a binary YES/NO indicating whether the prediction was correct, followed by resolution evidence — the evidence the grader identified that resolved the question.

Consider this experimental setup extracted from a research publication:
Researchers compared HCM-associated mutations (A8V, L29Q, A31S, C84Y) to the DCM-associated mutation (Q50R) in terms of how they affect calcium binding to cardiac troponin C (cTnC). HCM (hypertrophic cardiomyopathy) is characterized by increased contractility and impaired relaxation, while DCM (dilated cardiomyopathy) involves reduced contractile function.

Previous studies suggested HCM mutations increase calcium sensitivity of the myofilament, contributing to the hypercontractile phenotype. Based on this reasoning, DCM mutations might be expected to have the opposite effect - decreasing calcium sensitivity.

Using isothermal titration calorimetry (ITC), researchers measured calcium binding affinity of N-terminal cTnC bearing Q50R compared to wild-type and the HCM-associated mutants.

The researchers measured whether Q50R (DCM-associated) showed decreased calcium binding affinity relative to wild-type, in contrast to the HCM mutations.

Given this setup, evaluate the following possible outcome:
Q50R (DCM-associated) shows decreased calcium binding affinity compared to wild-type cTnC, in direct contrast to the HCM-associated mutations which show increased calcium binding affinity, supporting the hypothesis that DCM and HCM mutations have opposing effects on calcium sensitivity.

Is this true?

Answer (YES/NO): NO